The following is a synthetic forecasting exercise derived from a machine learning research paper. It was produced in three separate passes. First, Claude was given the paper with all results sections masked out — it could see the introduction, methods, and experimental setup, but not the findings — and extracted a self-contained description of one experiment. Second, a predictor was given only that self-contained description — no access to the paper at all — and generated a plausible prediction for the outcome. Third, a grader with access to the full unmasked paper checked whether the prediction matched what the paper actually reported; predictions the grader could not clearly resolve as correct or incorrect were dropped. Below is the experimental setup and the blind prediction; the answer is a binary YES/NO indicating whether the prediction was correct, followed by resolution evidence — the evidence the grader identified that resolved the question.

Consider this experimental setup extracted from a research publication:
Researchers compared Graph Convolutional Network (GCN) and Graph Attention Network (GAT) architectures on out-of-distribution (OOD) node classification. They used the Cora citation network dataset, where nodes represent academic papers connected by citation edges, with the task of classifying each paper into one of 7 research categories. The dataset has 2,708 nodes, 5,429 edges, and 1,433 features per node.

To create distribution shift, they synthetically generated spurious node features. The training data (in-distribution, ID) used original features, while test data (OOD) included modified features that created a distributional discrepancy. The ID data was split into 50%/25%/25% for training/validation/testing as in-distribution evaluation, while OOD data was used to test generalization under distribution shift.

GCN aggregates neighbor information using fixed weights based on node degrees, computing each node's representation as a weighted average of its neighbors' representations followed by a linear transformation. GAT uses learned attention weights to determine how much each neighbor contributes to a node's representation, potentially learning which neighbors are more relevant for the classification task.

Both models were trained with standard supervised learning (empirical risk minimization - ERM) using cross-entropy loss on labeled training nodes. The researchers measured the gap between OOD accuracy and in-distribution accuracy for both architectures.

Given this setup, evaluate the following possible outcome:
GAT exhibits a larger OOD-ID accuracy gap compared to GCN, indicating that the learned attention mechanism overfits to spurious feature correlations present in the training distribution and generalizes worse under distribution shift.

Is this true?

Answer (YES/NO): NO